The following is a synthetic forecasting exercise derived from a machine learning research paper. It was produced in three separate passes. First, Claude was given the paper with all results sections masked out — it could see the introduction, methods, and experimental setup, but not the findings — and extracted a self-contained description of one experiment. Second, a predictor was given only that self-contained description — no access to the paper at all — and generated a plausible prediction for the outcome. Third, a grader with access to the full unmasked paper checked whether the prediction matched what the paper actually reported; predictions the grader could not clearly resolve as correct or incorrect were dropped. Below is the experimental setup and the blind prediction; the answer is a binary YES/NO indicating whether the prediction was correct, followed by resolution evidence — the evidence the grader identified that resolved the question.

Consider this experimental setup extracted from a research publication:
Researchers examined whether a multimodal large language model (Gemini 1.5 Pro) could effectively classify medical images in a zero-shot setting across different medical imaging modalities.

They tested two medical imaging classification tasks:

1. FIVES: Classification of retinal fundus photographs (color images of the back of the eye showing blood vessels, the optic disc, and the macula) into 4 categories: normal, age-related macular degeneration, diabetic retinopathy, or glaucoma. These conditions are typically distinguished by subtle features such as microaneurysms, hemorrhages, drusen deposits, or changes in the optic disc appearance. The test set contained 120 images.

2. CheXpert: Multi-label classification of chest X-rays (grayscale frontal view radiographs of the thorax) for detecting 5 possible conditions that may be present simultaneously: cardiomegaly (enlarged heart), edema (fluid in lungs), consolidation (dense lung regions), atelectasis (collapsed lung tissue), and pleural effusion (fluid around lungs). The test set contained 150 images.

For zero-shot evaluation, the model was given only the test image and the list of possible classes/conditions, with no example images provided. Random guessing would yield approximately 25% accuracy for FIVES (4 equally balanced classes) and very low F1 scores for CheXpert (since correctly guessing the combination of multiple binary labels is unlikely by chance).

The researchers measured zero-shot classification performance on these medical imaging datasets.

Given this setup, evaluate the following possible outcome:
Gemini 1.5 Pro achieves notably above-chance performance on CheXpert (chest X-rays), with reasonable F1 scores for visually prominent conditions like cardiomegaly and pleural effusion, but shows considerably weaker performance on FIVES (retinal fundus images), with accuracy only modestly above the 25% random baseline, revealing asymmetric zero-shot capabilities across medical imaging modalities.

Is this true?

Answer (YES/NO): NO